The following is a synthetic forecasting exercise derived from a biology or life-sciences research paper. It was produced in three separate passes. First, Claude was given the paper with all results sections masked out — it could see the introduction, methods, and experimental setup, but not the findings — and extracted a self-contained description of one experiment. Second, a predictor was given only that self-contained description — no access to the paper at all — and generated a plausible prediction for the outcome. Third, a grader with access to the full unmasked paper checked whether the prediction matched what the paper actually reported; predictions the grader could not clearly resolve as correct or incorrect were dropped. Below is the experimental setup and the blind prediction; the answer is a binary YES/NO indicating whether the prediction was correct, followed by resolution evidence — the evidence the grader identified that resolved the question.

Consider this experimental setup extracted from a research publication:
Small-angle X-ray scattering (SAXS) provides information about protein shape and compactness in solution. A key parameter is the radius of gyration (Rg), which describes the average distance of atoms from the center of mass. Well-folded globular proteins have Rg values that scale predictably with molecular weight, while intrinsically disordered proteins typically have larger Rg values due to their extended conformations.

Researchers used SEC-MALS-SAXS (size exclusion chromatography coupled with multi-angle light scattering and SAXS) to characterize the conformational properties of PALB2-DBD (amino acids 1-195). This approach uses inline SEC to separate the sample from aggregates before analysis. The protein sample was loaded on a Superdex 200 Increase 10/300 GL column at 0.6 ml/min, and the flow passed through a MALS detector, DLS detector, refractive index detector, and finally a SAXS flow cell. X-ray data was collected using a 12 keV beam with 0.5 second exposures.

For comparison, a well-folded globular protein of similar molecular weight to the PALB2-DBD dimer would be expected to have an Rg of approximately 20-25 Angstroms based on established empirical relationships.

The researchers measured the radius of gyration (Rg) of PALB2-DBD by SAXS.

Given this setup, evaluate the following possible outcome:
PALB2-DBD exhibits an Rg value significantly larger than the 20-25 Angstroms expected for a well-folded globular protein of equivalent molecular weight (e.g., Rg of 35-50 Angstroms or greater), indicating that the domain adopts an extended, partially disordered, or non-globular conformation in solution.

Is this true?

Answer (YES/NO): YES